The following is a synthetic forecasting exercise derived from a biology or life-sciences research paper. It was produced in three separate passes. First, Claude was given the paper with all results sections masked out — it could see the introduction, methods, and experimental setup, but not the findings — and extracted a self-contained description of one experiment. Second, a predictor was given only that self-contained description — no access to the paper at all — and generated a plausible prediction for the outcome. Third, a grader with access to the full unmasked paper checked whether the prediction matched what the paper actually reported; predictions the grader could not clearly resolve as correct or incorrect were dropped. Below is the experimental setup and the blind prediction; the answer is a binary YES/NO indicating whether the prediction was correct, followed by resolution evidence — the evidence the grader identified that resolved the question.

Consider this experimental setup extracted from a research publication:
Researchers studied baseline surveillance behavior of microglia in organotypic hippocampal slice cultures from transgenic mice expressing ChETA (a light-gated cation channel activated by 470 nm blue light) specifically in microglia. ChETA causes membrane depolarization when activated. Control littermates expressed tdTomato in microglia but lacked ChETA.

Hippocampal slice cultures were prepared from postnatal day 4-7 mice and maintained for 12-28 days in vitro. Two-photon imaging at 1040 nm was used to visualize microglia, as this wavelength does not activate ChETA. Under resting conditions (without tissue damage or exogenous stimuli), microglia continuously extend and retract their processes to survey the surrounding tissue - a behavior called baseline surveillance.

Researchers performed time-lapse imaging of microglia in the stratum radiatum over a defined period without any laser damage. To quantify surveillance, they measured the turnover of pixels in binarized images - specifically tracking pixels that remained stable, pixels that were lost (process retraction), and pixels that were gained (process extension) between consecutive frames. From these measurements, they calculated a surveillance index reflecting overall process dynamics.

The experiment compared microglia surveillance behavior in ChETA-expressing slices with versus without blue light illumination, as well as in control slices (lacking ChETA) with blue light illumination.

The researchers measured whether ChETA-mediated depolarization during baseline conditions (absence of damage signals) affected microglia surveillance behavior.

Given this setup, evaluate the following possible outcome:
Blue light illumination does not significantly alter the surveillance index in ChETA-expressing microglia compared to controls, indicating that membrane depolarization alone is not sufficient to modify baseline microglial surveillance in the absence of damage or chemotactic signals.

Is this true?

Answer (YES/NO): YES